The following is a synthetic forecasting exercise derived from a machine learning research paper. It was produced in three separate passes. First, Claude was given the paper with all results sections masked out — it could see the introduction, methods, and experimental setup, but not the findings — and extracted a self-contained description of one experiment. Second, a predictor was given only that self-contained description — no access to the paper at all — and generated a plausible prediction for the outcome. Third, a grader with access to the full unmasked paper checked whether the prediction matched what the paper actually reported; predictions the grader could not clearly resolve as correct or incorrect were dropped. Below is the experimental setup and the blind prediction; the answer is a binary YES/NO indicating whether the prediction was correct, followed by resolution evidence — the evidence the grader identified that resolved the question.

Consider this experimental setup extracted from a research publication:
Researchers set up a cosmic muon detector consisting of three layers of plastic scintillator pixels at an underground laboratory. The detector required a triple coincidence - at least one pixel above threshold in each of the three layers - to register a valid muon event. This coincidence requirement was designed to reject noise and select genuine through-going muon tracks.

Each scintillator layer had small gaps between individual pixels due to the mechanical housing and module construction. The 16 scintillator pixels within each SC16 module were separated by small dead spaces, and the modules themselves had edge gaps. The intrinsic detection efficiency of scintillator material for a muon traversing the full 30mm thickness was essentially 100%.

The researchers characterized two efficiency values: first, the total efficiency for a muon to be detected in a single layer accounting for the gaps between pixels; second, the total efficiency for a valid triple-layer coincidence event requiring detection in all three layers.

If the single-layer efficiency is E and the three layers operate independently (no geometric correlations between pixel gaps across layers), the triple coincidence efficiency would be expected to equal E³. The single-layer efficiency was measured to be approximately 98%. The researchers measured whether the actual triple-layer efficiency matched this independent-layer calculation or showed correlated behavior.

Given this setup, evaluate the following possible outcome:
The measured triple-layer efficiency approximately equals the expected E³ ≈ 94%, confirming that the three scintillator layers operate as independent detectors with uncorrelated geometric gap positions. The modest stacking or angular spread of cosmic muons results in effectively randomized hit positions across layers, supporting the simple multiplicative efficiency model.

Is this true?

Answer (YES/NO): YES